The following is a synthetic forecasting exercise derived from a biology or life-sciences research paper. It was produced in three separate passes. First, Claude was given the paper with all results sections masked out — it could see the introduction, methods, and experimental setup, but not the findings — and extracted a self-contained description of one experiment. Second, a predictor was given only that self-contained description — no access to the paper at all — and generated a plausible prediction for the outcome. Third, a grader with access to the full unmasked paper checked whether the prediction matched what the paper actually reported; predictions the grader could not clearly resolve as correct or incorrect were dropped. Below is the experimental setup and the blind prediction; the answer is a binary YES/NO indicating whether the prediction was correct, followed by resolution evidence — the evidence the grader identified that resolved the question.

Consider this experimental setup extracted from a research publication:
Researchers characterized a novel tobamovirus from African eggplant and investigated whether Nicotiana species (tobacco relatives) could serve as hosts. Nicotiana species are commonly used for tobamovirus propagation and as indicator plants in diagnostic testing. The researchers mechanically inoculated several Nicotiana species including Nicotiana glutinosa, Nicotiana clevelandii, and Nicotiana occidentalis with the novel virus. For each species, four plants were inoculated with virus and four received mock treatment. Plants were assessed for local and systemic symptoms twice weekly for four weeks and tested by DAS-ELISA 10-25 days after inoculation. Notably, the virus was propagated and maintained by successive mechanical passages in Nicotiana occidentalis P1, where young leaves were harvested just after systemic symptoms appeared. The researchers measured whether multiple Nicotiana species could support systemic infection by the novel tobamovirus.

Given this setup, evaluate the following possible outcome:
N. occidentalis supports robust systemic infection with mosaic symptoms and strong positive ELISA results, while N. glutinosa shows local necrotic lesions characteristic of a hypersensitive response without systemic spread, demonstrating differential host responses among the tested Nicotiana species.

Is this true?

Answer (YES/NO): NO